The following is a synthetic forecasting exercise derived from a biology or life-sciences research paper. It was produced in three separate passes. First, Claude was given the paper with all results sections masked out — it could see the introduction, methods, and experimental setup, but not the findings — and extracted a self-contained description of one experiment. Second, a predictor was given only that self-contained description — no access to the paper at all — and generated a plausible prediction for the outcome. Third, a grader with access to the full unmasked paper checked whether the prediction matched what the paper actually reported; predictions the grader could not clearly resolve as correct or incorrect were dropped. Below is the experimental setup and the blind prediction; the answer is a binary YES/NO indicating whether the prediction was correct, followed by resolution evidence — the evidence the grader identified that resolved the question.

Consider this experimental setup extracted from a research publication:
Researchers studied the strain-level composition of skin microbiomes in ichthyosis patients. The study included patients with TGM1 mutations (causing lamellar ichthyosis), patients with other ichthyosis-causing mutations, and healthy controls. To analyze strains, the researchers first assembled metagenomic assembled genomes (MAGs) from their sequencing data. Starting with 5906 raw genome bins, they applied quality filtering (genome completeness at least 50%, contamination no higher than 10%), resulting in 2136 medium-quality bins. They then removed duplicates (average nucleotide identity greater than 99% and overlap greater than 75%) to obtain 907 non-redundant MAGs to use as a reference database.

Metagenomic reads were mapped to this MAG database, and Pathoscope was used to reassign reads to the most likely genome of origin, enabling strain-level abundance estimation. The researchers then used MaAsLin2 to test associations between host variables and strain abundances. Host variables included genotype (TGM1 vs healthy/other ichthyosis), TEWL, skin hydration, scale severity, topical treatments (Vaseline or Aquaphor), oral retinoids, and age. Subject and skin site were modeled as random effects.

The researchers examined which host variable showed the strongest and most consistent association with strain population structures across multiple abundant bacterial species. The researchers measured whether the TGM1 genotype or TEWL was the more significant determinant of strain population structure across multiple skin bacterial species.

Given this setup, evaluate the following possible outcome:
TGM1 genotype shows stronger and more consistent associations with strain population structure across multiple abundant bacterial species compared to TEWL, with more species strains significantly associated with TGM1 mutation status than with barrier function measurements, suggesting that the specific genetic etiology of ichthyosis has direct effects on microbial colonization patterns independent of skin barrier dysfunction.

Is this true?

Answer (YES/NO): NO